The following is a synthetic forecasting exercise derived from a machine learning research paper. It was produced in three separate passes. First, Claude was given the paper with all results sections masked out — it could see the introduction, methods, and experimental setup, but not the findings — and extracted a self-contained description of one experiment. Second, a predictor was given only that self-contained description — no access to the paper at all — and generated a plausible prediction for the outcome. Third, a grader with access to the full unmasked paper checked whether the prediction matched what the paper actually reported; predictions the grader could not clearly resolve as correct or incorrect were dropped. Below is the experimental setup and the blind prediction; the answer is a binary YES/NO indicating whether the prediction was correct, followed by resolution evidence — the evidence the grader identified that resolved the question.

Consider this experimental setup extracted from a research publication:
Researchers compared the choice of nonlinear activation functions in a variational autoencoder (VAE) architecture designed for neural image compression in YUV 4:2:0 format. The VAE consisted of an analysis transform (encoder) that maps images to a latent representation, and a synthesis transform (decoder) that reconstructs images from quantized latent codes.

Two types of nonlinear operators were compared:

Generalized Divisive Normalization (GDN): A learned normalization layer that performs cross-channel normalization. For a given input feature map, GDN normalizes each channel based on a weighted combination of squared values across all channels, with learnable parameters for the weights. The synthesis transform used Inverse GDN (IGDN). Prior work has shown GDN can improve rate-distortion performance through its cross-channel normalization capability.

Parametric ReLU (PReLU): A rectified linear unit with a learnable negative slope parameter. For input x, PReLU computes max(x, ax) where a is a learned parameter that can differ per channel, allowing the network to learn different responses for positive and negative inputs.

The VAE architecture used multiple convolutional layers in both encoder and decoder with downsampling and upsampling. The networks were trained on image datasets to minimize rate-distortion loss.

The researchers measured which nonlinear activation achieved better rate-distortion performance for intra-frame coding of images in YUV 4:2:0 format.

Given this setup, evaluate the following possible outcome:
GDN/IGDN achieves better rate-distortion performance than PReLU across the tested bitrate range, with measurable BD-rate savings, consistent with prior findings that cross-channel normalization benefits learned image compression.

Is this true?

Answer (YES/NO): NO